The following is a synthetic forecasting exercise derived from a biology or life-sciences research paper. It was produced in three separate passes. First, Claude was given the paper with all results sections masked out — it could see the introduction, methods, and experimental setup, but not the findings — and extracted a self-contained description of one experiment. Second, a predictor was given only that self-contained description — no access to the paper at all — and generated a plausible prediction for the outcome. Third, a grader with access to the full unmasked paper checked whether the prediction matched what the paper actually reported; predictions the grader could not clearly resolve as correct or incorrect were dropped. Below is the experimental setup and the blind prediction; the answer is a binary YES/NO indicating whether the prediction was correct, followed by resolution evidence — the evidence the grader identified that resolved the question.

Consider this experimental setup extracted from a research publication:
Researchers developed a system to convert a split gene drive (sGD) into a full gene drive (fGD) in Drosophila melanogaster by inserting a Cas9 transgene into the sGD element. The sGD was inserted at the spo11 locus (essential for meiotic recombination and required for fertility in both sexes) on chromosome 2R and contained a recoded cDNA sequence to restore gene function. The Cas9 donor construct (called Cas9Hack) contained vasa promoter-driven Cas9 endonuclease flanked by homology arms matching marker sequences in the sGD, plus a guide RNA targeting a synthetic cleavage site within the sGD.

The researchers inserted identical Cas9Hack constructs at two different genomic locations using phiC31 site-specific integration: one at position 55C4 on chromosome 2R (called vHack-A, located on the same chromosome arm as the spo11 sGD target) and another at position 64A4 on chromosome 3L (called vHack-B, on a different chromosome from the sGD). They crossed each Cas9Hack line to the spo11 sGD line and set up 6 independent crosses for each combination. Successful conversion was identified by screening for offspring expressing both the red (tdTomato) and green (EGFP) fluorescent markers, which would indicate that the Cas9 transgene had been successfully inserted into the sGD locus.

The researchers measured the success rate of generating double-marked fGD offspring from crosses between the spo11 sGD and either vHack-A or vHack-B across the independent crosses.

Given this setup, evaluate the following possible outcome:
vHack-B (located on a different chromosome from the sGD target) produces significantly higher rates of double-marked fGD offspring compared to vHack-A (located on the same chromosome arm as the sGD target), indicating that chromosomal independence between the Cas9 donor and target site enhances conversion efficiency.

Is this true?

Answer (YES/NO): NO